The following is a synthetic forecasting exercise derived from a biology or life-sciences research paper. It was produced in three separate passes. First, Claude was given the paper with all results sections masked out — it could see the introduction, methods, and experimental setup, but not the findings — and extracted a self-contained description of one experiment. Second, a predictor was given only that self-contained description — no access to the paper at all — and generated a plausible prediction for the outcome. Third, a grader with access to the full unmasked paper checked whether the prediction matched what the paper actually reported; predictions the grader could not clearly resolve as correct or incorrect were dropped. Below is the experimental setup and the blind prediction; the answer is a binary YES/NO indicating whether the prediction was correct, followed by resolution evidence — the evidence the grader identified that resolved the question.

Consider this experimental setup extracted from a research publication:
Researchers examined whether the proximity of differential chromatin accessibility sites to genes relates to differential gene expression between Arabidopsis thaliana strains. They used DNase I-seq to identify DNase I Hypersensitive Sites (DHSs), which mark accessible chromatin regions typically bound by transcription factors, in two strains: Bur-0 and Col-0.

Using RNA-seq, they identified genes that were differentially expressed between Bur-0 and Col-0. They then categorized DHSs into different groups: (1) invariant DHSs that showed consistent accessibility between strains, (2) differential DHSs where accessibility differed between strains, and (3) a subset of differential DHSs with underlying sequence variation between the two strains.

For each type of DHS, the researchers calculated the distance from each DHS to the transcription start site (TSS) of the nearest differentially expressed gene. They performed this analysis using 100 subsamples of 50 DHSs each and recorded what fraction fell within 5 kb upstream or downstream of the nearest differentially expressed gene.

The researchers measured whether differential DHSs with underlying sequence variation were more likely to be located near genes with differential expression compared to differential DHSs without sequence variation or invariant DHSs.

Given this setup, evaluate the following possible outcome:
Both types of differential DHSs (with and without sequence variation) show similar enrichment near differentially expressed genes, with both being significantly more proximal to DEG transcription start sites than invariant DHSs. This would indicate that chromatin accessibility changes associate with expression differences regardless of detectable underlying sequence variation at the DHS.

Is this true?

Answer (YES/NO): NO